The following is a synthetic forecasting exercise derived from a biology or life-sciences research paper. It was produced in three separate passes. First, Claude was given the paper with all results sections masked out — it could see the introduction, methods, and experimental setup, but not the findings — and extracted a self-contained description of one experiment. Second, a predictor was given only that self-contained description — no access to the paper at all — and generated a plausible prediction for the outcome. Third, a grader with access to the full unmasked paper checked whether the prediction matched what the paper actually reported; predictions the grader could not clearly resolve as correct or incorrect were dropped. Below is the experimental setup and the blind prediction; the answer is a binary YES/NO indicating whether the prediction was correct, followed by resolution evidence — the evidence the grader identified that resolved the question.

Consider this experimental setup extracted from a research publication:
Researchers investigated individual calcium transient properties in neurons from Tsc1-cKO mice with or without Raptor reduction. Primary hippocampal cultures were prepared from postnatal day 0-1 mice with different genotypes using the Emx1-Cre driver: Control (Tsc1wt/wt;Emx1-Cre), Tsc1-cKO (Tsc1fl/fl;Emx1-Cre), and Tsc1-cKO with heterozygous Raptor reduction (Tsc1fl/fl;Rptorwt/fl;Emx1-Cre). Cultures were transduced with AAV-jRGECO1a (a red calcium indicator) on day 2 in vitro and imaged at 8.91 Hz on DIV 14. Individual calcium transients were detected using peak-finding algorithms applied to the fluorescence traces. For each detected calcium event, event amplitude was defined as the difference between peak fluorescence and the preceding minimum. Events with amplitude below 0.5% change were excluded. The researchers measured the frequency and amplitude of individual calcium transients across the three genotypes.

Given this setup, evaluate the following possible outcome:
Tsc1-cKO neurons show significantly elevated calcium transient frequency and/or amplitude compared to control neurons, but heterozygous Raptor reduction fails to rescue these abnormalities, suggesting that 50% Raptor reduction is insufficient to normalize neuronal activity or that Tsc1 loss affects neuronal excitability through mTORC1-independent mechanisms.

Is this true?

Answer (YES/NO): NO